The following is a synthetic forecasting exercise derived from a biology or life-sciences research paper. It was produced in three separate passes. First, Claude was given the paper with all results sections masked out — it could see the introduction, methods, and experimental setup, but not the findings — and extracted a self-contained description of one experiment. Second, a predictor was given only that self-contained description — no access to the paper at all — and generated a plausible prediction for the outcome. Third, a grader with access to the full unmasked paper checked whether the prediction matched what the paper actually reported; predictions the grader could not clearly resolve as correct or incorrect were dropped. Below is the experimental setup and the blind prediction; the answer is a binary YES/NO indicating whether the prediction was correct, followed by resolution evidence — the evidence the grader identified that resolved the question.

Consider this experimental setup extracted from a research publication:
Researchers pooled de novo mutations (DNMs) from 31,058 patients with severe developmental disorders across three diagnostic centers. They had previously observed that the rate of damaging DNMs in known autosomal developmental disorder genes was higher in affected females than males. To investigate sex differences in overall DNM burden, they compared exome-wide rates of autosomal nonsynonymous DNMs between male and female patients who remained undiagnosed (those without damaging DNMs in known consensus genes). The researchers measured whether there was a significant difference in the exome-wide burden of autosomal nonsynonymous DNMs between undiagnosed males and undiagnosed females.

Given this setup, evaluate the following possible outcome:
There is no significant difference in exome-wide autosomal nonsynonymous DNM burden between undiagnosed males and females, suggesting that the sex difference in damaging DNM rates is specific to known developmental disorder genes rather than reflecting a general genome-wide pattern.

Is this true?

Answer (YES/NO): YES